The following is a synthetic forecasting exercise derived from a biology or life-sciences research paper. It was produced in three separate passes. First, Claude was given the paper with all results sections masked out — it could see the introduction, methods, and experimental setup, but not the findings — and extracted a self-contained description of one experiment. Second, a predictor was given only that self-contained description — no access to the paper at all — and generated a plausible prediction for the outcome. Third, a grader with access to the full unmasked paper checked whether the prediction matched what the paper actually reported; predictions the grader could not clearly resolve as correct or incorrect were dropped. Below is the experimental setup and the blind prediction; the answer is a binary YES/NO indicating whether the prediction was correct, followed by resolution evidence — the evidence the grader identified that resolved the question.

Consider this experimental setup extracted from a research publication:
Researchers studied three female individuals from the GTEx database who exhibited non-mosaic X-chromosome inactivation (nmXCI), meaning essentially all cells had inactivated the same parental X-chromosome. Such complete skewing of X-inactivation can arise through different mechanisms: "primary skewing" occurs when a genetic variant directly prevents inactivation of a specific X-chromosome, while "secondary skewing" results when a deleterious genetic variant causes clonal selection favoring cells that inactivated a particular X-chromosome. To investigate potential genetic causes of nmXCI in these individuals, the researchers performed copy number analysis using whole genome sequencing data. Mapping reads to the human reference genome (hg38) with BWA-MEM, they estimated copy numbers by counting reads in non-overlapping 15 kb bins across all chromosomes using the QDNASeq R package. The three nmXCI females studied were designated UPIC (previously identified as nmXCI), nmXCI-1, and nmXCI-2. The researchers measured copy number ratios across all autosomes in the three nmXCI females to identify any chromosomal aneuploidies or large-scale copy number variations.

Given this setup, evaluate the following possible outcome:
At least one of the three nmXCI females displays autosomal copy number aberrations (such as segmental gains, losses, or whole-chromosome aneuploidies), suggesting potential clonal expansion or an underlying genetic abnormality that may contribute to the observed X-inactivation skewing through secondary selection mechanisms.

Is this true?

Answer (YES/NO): YES